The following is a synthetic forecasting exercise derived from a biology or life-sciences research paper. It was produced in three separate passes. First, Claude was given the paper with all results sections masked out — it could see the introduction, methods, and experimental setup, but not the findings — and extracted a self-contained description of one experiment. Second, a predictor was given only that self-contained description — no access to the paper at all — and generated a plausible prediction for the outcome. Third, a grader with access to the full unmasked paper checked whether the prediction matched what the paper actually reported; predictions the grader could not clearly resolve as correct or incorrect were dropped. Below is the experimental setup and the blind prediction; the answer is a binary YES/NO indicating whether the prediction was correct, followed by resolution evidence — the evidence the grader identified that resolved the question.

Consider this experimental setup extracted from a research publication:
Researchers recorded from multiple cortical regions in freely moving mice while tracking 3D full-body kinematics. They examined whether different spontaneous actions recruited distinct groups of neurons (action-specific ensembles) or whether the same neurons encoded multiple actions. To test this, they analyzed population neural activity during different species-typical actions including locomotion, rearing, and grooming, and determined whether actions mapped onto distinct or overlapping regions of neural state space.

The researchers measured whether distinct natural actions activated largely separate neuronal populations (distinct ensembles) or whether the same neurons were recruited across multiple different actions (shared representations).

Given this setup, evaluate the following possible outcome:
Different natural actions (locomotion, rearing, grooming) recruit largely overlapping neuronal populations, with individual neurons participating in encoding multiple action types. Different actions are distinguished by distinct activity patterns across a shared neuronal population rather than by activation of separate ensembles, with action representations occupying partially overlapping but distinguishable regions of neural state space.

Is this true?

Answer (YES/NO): NO